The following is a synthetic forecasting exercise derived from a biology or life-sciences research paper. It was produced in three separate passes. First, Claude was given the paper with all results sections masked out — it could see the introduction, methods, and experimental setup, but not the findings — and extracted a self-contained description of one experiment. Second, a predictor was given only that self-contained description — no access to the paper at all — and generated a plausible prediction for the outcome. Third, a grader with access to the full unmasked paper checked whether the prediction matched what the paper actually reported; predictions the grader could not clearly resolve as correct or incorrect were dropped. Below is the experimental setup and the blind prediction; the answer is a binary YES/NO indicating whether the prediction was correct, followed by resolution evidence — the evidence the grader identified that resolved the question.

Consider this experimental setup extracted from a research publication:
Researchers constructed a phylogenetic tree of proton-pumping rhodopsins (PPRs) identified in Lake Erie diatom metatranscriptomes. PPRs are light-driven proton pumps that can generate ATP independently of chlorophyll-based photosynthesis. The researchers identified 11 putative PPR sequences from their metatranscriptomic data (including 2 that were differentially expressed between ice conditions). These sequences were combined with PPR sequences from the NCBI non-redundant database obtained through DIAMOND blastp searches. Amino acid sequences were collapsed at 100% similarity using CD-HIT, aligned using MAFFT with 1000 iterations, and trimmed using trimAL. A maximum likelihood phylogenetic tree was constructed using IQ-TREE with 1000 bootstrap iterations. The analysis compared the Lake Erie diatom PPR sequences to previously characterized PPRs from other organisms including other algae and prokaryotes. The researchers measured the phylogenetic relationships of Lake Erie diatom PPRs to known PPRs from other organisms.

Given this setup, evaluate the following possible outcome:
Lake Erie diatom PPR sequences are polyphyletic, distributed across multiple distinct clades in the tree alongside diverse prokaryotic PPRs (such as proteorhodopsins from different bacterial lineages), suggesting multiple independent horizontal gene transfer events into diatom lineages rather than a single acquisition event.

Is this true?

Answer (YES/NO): NO